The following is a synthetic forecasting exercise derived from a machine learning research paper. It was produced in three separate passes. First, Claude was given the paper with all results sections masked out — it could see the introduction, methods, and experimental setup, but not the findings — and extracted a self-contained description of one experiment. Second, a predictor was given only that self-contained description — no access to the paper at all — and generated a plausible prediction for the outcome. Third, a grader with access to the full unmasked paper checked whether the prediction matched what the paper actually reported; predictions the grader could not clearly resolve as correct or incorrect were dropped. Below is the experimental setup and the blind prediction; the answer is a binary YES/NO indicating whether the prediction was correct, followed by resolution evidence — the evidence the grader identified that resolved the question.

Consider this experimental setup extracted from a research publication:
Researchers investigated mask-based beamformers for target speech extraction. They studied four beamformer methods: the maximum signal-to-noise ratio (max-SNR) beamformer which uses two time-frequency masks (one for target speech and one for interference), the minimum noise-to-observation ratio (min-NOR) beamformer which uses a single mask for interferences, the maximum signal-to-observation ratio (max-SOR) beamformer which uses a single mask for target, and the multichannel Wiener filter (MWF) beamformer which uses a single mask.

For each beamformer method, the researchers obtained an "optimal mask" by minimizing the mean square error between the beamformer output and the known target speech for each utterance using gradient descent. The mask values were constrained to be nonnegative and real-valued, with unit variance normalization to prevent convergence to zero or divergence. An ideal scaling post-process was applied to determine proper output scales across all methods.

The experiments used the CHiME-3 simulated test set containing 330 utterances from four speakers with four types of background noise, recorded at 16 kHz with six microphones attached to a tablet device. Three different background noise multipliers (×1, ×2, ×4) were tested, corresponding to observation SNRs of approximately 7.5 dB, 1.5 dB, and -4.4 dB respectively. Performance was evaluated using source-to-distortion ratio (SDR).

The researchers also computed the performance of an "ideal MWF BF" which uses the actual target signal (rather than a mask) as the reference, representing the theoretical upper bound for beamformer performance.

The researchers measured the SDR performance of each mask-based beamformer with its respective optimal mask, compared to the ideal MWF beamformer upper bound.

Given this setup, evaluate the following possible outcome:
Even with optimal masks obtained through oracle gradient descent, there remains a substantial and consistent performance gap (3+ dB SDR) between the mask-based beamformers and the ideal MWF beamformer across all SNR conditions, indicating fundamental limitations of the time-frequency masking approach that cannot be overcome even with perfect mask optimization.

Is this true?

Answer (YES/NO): NO